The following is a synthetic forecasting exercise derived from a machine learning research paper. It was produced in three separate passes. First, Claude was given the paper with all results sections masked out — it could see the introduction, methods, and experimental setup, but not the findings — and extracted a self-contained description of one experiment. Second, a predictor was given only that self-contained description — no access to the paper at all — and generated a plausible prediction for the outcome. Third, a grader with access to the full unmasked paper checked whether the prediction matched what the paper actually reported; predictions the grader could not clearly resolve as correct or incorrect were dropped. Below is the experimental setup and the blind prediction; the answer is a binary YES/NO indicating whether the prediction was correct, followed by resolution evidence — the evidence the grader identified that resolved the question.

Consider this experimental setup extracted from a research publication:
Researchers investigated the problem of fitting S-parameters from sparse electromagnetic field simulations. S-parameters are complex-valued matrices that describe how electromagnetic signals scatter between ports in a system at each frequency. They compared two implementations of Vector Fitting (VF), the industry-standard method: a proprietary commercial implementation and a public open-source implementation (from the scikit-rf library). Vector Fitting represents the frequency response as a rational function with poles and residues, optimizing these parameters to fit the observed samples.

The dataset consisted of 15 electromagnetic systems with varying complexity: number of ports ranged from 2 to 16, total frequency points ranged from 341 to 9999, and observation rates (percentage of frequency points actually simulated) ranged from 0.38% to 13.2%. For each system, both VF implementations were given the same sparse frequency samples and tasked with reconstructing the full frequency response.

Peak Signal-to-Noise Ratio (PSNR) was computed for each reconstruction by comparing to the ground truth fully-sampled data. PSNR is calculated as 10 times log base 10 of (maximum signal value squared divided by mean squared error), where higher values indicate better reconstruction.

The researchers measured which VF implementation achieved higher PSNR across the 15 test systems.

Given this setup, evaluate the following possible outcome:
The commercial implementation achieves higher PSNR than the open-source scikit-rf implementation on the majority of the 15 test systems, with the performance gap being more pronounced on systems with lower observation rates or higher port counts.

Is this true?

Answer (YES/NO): NO